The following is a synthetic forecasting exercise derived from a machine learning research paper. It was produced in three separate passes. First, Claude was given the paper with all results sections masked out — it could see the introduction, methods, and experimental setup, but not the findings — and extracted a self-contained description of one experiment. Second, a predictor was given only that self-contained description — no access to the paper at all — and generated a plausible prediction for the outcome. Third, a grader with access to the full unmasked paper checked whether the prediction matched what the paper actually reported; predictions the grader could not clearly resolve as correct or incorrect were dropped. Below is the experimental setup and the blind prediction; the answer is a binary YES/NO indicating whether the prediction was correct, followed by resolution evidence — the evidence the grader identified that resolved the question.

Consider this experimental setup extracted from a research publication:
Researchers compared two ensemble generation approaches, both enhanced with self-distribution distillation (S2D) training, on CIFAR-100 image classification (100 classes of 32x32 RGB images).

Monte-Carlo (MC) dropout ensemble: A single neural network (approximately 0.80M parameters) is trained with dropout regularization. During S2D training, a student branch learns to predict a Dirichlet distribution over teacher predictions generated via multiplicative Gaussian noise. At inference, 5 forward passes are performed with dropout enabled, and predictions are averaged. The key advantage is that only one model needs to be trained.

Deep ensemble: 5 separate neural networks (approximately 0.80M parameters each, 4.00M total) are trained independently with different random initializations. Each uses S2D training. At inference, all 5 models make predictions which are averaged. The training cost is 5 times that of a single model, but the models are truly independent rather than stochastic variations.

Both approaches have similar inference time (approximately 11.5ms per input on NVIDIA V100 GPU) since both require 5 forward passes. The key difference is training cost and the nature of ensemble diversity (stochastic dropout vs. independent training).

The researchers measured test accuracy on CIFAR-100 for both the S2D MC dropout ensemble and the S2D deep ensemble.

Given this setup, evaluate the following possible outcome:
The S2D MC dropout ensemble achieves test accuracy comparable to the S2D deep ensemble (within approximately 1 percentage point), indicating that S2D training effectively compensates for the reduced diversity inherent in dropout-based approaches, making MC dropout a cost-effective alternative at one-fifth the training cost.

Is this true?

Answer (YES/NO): NO